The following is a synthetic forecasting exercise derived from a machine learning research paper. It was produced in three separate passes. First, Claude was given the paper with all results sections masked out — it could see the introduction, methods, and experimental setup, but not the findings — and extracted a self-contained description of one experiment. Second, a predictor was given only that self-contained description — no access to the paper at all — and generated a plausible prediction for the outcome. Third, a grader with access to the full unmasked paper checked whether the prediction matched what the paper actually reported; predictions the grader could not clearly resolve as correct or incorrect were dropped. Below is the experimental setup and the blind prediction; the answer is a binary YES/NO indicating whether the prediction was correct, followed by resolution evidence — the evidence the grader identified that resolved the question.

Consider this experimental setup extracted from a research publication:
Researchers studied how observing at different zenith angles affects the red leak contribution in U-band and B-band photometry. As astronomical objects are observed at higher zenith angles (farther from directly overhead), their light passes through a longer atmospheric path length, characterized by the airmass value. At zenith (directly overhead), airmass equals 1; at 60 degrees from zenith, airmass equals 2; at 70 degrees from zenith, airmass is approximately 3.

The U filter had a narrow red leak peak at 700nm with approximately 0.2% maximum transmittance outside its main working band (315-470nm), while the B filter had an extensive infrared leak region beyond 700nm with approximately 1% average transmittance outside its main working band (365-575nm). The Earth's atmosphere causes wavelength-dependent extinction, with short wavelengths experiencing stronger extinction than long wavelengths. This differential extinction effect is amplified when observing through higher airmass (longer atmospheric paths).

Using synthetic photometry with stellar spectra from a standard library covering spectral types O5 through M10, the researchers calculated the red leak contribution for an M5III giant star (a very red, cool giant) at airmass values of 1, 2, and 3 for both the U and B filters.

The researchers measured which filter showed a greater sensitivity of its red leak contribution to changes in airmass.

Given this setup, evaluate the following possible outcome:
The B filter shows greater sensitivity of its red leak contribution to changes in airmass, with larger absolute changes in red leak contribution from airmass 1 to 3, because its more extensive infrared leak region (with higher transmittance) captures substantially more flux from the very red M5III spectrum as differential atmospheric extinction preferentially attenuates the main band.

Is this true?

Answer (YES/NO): NO